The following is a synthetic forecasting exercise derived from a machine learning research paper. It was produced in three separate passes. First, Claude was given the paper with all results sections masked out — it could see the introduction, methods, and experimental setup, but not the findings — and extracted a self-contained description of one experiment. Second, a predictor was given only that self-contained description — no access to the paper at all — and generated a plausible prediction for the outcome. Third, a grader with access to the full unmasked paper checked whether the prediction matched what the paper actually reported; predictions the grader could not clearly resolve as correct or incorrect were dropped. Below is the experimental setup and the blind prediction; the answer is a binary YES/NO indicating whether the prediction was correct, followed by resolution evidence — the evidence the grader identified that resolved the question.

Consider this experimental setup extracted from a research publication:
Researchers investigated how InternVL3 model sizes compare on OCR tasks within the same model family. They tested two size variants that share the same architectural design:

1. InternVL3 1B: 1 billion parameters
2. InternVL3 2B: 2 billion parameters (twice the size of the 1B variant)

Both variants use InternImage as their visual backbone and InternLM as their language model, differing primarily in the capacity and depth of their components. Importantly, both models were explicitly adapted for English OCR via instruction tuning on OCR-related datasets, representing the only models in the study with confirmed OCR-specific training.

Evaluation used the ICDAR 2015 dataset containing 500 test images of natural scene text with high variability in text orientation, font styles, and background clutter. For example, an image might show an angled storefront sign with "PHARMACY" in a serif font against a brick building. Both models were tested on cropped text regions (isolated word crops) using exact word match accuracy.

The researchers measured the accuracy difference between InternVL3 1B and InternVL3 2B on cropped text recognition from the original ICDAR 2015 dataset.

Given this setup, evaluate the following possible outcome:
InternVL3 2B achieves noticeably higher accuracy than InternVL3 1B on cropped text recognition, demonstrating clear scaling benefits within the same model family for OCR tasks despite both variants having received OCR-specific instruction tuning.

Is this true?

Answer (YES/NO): YES